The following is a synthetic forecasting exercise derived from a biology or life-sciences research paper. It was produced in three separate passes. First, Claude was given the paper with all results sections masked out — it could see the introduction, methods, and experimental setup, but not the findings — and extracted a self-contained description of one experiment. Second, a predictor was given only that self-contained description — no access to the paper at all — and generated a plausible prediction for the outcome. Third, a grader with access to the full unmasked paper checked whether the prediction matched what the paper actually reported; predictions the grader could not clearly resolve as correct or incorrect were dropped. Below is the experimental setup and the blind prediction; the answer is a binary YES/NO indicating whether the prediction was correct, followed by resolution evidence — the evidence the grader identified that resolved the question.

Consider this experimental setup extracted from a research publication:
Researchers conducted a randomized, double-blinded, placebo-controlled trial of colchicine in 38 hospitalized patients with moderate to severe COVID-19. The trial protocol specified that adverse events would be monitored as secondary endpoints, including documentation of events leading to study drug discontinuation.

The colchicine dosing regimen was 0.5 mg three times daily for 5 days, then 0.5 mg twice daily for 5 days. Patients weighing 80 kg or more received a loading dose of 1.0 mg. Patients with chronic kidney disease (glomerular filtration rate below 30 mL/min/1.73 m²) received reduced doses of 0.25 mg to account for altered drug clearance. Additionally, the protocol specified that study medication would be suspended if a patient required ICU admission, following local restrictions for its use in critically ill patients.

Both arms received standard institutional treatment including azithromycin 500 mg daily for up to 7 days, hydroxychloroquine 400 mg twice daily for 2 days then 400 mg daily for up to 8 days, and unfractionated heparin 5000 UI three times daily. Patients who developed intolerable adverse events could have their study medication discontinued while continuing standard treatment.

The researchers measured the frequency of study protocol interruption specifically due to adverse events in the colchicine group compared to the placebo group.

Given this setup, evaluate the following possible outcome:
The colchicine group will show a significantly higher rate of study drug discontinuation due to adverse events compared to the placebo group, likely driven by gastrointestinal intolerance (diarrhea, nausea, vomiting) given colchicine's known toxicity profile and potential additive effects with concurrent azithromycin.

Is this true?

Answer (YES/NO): NO